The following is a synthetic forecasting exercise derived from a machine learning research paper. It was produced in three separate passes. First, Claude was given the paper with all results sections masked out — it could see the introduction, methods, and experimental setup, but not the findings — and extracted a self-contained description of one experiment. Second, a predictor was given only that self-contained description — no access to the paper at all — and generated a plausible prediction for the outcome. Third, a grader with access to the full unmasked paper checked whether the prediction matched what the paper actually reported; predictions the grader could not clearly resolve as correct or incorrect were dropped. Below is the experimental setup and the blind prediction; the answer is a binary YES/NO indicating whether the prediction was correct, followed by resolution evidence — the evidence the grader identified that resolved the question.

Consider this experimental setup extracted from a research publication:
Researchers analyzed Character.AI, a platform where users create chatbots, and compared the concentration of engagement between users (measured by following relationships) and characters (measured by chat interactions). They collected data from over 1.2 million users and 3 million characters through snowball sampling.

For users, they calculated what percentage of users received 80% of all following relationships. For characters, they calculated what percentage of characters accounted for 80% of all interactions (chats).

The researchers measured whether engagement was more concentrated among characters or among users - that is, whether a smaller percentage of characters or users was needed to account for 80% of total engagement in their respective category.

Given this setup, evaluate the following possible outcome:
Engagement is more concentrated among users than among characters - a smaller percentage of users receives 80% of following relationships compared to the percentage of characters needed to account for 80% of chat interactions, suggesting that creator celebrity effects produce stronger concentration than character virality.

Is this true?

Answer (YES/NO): NO